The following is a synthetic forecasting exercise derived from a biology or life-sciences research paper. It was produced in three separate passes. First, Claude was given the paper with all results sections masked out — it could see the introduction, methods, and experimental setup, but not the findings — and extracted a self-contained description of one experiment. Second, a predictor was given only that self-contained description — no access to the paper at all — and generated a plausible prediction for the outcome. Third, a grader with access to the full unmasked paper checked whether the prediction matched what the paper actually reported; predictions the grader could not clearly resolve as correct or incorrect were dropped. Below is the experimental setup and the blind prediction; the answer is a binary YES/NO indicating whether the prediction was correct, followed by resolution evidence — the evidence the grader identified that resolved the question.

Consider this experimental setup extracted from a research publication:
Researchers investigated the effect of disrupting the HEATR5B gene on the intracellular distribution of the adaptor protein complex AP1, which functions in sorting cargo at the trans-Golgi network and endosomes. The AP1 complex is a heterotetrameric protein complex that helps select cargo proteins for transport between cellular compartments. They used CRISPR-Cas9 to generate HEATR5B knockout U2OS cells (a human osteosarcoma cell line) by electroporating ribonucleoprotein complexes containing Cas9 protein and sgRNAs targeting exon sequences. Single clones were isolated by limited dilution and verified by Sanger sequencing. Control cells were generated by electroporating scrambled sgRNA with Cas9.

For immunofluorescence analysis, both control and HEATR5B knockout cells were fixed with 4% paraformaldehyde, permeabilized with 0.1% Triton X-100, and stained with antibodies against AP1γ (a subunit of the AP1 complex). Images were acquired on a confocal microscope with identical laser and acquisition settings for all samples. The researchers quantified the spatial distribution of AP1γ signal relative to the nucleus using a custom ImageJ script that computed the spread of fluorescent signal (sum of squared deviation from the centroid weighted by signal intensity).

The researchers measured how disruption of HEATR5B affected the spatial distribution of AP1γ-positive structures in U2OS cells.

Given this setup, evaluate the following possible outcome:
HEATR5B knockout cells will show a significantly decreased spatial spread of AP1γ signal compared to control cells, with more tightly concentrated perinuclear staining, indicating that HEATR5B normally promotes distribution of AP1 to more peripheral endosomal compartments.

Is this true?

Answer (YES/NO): NO